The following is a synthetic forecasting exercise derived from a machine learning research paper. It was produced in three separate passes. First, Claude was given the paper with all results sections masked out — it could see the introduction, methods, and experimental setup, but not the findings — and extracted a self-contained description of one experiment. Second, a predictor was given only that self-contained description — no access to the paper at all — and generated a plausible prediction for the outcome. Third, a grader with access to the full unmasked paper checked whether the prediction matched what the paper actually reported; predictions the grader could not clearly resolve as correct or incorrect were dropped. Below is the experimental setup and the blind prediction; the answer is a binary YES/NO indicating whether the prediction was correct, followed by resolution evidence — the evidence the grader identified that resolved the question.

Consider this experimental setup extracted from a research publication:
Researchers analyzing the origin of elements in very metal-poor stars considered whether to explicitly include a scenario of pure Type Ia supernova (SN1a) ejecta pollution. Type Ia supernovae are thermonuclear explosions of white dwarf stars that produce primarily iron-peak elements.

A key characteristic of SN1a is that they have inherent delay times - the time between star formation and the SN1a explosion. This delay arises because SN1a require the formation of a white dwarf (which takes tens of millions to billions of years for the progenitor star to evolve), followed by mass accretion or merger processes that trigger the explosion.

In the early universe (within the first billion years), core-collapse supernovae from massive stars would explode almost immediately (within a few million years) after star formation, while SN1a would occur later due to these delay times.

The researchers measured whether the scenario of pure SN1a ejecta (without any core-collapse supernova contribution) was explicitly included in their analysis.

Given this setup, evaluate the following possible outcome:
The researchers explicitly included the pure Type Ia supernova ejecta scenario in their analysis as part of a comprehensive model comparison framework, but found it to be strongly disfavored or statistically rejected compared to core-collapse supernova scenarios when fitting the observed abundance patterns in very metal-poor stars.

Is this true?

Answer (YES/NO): NO